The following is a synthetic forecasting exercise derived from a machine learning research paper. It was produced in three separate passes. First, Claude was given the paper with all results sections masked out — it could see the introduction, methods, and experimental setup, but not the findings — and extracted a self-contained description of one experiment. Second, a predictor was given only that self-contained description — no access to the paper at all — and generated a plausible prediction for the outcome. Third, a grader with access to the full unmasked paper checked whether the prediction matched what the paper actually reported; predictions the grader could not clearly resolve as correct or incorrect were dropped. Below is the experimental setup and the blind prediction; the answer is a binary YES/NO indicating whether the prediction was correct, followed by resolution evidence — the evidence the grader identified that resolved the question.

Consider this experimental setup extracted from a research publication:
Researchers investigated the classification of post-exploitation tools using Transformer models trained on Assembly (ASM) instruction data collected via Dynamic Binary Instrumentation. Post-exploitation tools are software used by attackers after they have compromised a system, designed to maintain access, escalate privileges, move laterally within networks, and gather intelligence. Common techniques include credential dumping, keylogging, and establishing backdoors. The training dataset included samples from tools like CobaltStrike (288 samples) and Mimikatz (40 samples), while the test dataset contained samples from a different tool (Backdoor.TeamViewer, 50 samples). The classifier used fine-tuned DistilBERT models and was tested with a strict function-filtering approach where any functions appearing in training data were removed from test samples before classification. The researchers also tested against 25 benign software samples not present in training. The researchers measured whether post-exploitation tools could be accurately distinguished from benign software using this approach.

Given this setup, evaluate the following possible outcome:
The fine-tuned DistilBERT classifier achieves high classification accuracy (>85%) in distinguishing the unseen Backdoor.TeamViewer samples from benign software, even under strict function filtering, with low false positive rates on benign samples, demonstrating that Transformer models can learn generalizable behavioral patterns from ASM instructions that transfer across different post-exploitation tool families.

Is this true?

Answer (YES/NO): YES